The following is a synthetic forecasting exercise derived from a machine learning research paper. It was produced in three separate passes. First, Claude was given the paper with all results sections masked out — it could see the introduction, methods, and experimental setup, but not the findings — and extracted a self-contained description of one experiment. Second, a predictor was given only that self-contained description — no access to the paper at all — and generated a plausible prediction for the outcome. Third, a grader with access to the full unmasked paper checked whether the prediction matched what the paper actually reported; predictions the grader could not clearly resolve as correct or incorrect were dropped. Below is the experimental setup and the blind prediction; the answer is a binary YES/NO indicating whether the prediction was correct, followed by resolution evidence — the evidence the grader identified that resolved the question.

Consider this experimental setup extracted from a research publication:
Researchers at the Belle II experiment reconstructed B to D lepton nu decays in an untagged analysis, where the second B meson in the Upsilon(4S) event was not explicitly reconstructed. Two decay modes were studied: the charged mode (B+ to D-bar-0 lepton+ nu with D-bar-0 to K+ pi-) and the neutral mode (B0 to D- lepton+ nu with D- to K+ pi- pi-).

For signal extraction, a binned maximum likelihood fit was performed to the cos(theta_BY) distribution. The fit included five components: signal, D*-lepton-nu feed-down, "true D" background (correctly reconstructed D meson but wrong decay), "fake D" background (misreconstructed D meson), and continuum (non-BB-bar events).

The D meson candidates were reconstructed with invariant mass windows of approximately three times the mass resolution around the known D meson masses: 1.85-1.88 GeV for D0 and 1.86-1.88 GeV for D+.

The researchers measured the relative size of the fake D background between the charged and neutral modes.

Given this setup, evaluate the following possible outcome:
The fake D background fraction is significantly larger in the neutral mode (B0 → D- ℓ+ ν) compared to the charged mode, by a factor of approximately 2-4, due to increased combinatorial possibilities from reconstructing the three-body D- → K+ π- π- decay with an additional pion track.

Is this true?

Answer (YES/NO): YES